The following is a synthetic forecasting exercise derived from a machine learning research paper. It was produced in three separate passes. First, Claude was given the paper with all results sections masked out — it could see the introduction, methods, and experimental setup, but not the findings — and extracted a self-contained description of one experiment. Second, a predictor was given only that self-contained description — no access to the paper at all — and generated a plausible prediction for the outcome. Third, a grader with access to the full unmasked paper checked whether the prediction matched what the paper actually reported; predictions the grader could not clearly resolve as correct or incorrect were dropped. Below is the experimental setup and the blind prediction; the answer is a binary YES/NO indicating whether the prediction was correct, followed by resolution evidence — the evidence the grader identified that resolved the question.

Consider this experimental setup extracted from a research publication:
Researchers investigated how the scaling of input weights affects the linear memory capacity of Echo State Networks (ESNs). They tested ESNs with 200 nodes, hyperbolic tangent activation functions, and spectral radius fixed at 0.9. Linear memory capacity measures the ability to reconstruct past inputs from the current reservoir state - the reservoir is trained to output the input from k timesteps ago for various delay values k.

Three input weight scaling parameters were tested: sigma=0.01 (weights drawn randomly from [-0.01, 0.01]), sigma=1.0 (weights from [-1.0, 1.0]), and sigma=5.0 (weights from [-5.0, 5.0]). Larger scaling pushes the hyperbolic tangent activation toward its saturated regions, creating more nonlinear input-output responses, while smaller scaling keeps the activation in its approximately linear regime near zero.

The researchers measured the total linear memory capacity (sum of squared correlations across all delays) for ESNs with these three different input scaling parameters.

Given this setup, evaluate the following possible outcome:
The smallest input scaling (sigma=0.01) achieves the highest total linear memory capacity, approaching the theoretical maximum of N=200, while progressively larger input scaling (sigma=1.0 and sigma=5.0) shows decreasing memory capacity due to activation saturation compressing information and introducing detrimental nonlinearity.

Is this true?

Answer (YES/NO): YES